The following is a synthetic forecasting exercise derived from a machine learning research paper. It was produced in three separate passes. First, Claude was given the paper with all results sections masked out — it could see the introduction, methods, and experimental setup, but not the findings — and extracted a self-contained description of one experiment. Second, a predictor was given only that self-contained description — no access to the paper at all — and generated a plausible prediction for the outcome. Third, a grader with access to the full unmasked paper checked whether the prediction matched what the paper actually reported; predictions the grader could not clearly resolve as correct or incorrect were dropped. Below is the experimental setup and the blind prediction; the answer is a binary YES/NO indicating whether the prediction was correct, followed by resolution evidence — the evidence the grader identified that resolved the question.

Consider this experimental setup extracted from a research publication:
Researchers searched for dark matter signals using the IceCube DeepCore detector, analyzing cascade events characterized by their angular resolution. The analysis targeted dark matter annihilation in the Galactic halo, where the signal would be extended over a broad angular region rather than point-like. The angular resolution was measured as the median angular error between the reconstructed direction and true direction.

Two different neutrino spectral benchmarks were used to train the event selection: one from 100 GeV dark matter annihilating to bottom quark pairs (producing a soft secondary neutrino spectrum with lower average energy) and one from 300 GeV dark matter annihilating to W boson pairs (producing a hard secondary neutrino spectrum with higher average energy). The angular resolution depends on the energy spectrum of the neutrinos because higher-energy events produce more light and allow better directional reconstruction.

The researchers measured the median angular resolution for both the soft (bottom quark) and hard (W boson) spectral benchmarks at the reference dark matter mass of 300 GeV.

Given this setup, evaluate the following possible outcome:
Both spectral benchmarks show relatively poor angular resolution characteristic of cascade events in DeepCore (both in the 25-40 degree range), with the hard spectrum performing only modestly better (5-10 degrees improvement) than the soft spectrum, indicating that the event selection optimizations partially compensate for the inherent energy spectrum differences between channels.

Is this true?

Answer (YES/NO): NO